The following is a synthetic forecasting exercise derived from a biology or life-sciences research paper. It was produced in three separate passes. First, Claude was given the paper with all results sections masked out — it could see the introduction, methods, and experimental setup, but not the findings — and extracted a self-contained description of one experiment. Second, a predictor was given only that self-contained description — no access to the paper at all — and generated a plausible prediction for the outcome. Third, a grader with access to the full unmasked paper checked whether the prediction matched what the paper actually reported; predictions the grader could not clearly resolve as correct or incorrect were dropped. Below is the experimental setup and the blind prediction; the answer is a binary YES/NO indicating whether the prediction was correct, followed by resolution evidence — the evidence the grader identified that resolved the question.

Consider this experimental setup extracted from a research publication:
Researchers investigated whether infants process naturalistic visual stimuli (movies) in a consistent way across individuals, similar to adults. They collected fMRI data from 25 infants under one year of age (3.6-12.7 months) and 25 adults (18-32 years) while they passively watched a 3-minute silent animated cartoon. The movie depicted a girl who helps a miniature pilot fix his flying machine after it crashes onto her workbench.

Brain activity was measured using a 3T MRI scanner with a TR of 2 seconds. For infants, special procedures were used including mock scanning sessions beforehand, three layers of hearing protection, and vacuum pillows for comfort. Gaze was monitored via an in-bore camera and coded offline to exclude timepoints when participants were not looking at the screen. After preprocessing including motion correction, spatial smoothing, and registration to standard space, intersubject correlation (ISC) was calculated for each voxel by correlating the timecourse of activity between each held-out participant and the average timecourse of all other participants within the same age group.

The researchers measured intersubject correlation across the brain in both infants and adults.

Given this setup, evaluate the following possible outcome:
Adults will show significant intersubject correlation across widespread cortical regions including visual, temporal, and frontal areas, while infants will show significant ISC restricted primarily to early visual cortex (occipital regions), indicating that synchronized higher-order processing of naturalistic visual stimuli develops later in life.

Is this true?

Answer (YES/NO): NO